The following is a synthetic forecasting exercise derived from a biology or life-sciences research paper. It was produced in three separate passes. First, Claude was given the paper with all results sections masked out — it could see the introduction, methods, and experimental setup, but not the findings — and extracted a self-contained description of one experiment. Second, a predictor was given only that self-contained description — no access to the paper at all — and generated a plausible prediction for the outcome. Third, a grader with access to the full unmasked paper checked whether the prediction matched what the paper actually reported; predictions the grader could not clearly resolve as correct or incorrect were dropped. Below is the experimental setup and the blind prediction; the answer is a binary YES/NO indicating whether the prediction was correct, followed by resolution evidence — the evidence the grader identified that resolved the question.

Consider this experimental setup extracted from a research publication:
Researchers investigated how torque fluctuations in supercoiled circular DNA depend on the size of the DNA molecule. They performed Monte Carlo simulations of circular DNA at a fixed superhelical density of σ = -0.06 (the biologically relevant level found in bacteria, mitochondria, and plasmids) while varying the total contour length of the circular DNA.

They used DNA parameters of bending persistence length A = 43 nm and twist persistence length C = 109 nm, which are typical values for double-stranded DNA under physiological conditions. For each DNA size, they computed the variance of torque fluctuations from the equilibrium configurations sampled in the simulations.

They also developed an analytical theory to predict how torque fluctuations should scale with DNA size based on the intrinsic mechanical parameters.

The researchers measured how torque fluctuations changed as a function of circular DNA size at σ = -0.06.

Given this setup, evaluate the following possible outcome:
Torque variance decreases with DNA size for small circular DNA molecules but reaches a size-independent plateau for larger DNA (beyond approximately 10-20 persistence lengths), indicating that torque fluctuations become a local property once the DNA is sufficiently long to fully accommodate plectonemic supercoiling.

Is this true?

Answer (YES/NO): NO